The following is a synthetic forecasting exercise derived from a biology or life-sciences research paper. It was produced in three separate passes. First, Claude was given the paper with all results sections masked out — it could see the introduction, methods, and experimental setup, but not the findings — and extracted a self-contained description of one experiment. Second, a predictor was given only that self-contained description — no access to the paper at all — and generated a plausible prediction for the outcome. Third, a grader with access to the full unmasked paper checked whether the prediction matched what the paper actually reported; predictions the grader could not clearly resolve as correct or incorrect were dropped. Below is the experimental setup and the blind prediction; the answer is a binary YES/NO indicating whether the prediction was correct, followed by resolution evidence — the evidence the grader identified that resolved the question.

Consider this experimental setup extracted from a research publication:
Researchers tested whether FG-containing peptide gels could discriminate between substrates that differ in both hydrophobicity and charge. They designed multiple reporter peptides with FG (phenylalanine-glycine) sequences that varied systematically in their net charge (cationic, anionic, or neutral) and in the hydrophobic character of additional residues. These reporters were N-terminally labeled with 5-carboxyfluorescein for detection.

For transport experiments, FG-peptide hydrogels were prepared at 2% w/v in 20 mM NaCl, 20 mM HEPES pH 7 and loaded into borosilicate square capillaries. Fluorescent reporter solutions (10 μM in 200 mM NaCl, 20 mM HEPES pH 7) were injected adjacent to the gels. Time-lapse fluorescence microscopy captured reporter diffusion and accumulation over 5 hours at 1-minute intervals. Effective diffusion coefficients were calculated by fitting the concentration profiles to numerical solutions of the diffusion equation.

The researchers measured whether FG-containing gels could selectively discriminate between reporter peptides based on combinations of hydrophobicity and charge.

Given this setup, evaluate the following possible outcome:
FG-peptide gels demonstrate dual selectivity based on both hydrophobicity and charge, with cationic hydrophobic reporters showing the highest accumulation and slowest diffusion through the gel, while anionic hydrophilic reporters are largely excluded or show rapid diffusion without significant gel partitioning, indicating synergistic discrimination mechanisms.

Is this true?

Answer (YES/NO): NO